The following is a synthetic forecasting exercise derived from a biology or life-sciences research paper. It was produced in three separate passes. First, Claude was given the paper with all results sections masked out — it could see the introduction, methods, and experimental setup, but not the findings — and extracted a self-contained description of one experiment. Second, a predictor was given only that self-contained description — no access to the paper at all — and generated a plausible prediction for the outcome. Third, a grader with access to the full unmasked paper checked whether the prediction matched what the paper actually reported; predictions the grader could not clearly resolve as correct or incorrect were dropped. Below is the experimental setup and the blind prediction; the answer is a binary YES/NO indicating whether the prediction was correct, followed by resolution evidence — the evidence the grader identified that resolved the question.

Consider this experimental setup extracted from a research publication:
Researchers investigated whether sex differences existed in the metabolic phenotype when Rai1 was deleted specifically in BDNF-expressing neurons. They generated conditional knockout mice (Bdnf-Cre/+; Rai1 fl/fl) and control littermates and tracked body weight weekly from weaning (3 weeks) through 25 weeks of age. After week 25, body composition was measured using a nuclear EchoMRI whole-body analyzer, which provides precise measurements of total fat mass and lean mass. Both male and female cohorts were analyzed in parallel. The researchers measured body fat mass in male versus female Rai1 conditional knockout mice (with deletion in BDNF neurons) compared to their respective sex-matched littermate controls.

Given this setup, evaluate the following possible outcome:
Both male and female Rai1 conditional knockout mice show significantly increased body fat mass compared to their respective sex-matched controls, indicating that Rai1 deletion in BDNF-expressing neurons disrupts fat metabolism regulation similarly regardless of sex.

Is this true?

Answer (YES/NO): NO